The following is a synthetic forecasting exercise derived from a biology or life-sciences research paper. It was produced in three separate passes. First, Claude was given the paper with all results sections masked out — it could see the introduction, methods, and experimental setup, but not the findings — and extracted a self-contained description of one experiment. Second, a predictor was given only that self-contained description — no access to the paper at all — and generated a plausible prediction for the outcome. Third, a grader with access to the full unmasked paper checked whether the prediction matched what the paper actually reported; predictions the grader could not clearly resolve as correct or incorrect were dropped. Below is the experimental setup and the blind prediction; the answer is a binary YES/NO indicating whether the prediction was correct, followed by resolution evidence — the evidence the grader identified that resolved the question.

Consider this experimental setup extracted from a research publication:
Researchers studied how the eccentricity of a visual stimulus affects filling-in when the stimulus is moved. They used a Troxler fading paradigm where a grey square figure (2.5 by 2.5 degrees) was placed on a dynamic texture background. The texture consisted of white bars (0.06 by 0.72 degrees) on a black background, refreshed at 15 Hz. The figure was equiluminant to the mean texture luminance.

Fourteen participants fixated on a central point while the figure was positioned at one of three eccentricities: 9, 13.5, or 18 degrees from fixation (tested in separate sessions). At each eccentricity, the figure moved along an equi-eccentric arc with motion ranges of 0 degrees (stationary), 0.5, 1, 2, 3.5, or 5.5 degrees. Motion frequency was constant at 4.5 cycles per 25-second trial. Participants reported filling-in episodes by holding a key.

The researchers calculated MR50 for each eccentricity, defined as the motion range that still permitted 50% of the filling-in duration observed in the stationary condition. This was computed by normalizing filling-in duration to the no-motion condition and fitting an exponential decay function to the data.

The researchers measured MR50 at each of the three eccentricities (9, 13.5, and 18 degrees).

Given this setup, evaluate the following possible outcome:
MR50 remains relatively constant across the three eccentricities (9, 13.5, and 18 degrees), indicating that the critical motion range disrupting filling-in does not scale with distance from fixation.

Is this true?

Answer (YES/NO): NO